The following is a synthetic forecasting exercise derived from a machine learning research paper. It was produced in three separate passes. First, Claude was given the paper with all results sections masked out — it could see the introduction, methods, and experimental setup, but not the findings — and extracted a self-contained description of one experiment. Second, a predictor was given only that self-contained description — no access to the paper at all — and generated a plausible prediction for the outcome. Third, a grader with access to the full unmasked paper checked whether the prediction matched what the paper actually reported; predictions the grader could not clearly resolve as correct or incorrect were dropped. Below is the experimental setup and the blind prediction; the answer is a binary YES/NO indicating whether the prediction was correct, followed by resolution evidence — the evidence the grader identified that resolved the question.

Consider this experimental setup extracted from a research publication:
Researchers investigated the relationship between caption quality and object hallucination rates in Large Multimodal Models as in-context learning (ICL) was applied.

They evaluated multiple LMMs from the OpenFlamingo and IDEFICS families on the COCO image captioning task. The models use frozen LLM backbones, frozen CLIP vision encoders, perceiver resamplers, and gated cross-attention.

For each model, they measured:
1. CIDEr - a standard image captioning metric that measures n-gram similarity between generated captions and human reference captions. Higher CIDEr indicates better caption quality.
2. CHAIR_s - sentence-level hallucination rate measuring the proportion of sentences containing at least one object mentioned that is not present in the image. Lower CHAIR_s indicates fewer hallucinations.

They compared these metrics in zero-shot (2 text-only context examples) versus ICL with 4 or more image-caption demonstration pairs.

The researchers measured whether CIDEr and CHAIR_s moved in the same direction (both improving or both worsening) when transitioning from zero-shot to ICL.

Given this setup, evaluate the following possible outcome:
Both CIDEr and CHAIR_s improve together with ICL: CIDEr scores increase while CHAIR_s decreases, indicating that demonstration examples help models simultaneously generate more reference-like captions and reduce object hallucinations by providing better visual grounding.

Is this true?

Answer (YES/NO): NO